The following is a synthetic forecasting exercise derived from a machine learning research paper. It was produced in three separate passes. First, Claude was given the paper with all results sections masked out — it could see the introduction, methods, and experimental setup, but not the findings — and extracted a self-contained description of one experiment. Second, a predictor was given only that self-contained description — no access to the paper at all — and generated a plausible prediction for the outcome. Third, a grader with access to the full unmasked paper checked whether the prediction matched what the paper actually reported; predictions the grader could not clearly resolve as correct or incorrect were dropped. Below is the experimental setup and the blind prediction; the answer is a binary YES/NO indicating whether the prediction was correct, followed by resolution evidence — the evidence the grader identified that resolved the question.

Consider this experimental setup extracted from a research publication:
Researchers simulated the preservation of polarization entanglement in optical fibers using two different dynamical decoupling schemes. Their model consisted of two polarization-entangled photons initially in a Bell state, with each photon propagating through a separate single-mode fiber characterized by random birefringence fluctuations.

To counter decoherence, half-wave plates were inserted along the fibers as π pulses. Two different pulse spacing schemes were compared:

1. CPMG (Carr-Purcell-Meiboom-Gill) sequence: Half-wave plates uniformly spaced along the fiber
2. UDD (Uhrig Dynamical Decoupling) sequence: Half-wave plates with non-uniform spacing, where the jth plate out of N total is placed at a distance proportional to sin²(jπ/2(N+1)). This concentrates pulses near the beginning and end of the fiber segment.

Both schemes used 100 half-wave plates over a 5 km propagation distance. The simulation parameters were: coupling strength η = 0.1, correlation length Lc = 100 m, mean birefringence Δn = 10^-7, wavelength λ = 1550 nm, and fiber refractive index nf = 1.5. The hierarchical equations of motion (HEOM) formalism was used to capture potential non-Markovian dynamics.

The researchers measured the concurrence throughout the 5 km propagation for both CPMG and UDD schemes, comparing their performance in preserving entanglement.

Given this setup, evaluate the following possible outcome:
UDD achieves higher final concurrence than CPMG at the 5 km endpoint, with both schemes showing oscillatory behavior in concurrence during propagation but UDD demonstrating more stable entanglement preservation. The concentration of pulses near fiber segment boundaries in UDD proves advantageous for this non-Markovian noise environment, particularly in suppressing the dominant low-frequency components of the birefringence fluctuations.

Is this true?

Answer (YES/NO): NO